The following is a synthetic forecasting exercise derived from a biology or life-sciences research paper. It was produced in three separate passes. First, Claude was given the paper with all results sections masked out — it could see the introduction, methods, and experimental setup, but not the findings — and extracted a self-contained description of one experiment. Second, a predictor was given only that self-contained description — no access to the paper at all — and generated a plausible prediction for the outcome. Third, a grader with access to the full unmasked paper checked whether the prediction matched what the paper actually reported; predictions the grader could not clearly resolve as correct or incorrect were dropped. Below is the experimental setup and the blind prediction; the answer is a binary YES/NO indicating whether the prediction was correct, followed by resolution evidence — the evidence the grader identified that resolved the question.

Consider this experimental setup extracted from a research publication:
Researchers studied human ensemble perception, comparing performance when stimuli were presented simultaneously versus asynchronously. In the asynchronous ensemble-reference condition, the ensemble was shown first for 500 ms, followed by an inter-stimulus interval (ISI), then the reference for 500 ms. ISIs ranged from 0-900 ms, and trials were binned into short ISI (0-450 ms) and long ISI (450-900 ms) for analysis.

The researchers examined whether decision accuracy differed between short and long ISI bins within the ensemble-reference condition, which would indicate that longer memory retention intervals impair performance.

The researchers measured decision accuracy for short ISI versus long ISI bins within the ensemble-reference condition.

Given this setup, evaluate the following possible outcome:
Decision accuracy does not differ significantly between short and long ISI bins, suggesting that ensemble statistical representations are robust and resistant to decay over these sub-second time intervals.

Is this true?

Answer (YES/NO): YES